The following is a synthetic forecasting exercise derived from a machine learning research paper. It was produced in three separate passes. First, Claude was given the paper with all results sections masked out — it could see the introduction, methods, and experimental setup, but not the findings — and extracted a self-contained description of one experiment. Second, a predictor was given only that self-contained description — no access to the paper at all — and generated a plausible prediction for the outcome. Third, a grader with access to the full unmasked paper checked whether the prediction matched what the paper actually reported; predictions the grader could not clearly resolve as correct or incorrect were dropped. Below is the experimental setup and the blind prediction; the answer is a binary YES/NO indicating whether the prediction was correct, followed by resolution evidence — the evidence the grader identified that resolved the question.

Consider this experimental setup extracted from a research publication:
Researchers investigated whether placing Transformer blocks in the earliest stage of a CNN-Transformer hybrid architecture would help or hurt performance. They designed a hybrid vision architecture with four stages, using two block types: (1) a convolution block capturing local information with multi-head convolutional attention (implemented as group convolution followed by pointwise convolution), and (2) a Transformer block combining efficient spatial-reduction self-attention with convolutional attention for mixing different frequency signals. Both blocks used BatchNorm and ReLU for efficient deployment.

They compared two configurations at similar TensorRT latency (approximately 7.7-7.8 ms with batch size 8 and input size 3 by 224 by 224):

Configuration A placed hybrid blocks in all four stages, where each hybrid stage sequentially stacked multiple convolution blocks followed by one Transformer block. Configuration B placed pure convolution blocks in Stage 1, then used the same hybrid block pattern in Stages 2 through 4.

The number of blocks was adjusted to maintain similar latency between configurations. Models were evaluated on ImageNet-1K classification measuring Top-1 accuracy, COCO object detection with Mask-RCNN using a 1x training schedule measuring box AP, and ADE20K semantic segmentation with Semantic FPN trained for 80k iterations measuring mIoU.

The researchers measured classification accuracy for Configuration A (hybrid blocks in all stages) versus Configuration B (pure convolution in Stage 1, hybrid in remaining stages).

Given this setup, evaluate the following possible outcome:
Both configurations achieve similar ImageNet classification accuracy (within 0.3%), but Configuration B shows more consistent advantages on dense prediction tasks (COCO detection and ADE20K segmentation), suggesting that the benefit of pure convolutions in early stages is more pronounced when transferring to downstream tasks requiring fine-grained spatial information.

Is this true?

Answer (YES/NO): NO